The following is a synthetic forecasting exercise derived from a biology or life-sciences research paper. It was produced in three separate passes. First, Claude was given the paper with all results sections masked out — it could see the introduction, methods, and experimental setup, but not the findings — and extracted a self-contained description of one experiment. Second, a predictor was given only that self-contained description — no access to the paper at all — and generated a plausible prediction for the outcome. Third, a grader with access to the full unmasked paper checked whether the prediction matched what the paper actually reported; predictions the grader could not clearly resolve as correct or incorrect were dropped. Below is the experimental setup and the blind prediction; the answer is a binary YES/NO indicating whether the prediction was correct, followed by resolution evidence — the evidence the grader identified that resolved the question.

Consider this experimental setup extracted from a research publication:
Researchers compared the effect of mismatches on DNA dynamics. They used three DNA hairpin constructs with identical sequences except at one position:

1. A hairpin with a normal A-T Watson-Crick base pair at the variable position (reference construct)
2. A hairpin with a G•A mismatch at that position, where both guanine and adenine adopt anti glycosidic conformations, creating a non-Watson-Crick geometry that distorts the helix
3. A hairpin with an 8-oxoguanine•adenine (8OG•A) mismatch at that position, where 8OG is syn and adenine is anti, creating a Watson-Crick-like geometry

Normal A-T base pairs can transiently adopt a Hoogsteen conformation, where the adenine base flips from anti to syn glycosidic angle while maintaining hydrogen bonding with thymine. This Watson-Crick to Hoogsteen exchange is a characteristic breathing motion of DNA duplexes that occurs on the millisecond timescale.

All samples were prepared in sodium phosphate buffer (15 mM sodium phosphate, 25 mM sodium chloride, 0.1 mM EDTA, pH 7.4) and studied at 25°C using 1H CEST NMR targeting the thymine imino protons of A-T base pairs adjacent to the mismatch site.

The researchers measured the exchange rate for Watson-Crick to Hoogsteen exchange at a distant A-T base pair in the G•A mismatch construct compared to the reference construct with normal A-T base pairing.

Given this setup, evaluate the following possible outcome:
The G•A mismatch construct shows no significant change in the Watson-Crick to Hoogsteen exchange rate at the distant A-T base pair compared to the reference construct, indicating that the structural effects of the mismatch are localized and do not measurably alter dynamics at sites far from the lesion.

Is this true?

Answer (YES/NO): NO